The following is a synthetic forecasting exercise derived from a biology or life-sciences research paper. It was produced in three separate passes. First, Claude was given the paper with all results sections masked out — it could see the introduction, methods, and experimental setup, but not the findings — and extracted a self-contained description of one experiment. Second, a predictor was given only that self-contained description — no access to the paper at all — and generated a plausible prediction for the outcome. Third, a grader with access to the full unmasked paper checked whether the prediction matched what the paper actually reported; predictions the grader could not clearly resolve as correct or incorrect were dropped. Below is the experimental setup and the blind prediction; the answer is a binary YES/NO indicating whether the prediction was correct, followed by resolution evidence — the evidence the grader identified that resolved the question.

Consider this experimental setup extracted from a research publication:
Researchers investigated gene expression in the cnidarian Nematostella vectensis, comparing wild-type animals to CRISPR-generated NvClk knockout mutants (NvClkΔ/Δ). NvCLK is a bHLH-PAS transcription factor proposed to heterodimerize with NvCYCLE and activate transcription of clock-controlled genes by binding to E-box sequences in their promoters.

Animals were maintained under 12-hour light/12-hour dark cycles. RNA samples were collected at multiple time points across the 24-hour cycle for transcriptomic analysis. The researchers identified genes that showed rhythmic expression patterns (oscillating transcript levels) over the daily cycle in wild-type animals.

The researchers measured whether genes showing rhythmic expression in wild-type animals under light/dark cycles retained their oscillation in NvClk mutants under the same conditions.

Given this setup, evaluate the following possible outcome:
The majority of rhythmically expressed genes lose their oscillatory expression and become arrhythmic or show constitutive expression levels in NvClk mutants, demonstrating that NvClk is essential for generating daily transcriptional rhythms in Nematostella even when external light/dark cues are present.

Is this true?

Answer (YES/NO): NO